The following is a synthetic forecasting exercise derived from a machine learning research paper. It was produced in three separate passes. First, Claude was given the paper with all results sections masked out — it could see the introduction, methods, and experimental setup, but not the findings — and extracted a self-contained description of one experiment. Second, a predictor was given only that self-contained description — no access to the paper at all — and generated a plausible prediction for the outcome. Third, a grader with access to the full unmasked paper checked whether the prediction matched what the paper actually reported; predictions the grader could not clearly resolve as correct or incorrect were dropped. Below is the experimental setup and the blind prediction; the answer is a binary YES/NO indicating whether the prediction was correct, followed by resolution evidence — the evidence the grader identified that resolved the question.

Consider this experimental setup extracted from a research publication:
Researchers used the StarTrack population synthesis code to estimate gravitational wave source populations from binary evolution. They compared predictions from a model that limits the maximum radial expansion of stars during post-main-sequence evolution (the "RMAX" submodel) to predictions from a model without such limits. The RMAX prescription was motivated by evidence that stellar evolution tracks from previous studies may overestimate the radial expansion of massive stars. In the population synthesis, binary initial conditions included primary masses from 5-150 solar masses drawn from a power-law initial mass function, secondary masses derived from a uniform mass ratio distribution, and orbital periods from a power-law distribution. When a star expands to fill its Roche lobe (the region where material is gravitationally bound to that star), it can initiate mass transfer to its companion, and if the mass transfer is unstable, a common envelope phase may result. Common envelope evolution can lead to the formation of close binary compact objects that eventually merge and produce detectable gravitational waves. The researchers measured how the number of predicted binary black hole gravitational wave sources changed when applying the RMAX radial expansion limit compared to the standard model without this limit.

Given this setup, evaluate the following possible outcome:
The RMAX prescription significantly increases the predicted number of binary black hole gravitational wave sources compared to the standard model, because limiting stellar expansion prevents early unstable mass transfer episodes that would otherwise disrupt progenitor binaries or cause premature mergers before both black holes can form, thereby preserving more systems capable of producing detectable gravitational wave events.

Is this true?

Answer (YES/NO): NO